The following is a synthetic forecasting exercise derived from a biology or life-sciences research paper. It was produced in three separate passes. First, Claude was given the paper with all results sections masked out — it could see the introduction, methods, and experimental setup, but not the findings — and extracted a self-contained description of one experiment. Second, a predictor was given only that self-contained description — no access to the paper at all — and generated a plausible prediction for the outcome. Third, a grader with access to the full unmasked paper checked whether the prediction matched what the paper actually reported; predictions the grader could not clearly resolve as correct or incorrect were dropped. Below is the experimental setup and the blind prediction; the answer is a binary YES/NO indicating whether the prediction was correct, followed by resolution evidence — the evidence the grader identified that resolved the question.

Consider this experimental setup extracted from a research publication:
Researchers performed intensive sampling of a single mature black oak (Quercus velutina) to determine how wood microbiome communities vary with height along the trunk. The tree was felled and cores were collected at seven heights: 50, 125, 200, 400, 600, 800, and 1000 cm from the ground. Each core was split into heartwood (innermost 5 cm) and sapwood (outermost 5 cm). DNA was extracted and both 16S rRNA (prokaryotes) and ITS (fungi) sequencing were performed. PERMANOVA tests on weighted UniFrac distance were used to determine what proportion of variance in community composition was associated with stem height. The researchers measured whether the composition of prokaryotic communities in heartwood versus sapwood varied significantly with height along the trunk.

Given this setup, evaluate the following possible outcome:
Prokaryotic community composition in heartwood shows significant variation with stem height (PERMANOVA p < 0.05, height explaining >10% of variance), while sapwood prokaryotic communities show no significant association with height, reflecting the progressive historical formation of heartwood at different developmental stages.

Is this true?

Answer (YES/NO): YES